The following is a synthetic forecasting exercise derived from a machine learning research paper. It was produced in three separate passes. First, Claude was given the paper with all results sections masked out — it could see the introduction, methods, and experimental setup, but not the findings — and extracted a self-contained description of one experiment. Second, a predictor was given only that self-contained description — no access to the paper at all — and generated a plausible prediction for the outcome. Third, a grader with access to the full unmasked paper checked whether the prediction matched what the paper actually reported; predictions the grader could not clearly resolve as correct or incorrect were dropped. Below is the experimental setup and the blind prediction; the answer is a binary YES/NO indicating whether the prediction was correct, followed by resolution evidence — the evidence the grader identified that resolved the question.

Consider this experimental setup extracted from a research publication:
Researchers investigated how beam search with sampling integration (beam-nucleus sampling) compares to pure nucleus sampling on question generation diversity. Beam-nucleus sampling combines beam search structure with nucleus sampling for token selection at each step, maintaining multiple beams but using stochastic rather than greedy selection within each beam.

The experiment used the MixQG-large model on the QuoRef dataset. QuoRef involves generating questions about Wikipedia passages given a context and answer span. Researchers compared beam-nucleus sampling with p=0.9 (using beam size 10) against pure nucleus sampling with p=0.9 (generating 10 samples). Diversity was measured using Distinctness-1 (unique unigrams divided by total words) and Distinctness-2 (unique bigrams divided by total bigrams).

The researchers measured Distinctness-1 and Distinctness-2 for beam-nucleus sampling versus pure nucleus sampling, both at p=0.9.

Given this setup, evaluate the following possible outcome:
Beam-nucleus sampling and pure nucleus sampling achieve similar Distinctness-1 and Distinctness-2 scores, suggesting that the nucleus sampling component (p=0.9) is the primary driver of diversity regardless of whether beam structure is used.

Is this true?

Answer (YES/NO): NO